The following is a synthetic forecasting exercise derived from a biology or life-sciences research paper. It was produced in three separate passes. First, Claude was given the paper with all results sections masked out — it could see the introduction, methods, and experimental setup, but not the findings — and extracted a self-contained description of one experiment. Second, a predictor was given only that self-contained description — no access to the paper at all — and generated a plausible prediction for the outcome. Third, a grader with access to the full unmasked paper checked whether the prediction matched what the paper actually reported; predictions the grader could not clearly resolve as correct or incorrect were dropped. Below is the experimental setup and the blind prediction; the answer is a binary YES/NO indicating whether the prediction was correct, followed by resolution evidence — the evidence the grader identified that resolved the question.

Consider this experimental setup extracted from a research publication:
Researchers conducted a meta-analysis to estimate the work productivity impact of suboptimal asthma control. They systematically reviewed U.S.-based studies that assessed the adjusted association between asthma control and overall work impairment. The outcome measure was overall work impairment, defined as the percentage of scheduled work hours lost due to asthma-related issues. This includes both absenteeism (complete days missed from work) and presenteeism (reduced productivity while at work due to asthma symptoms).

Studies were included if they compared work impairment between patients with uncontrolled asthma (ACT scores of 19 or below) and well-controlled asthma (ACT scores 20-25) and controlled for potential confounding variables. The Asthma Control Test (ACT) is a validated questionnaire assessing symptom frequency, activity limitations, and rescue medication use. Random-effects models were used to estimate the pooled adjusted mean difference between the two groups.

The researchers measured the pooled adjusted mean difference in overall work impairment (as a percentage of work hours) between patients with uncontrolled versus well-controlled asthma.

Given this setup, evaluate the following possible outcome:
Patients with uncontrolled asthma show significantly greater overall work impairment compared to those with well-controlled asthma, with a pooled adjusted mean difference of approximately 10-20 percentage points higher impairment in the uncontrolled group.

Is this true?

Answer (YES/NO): YES